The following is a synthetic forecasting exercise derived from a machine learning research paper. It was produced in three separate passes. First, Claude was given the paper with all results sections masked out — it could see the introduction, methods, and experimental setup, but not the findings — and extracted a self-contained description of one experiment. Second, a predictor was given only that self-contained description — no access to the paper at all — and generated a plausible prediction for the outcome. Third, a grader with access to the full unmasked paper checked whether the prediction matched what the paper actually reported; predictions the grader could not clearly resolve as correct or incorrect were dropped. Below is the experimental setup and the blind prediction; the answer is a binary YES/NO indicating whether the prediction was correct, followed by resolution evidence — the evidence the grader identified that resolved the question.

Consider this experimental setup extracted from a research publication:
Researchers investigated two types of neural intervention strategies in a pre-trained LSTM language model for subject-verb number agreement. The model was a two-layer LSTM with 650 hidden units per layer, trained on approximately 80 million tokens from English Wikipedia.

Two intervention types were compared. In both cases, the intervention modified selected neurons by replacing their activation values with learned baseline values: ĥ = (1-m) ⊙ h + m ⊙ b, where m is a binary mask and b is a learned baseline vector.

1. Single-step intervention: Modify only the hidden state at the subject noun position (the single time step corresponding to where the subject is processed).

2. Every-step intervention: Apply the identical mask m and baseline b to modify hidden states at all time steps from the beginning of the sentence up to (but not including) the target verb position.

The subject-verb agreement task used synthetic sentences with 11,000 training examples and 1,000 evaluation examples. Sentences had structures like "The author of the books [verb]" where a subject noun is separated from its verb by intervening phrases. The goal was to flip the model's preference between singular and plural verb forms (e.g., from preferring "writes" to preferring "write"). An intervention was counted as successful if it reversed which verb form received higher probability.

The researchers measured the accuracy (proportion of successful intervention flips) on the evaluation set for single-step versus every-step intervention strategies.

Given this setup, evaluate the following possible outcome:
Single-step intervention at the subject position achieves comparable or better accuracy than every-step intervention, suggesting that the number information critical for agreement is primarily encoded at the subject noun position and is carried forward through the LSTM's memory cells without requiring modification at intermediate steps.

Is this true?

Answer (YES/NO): NO